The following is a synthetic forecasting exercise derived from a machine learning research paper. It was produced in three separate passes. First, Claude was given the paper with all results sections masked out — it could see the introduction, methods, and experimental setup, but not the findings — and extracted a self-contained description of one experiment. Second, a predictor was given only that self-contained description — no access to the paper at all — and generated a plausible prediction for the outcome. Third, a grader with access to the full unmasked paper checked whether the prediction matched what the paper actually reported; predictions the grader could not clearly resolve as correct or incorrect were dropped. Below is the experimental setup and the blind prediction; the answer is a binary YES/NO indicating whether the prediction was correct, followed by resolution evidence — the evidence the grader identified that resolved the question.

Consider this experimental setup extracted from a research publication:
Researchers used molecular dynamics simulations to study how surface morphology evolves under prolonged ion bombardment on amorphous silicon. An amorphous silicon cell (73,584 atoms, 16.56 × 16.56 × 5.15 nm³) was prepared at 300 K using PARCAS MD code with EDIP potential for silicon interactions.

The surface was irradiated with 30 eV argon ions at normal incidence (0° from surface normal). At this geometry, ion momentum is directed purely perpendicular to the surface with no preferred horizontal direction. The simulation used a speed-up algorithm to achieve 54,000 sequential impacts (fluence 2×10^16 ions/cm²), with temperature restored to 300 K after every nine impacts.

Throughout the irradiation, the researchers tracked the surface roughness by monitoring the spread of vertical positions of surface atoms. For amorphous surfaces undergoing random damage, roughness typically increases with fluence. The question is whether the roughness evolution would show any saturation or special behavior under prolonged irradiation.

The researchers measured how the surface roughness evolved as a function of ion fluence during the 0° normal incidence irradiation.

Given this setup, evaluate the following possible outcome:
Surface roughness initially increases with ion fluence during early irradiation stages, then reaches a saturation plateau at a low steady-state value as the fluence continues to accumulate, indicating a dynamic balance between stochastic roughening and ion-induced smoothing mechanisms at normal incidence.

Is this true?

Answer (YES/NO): NO